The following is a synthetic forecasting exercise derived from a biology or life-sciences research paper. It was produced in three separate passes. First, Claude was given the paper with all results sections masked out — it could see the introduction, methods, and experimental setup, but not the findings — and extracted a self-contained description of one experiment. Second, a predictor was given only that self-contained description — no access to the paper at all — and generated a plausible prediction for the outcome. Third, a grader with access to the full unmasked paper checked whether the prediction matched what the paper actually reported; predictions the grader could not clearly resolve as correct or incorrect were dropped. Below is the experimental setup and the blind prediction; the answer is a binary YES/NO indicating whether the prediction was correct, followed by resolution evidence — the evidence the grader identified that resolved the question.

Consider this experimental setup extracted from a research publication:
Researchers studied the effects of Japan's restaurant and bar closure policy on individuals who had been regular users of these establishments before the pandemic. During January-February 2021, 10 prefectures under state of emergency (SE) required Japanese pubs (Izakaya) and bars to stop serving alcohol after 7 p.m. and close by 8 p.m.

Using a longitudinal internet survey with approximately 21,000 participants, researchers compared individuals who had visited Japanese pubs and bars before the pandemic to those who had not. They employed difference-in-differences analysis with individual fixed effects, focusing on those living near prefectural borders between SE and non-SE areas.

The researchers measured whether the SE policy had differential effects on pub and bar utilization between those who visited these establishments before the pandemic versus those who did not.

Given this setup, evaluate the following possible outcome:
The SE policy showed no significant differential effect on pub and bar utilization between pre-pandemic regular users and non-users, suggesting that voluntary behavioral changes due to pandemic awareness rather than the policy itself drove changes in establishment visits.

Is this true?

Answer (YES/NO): NO